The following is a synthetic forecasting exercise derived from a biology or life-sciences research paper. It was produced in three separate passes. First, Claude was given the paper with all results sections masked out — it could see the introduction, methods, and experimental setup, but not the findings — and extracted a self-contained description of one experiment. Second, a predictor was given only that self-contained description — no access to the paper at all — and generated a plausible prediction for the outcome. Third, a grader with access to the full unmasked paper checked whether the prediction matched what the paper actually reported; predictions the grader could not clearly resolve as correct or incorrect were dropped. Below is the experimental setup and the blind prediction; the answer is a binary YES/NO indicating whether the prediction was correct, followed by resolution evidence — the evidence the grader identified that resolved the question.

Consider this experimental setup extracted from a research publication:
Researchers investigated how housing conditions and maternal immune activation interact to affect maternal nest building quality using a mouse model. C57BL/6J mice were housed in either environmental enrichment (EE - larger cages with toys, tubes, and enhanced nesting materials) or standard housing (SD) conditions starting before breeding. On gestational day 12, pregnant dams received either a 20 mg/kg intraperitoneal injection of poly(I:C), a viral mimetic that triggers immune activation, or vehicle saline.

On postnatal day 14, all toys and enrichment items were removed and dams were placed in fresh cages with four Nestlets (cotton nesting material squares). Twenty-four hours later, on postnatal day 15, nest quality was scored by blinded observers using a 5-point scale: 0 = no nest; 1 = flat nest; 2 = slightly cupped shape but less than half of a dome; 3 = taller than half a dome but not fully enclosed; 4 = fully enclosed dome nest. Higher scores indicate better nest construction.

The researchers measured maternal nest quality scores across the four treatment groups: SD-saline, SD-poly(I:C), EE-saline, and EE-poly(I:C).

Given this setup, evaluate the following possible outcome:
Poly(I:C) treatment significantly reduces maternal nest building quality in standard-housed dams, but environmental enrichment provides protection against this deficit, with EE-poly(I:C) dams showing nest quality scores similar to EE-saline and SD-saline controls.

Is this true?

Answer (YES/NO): YES